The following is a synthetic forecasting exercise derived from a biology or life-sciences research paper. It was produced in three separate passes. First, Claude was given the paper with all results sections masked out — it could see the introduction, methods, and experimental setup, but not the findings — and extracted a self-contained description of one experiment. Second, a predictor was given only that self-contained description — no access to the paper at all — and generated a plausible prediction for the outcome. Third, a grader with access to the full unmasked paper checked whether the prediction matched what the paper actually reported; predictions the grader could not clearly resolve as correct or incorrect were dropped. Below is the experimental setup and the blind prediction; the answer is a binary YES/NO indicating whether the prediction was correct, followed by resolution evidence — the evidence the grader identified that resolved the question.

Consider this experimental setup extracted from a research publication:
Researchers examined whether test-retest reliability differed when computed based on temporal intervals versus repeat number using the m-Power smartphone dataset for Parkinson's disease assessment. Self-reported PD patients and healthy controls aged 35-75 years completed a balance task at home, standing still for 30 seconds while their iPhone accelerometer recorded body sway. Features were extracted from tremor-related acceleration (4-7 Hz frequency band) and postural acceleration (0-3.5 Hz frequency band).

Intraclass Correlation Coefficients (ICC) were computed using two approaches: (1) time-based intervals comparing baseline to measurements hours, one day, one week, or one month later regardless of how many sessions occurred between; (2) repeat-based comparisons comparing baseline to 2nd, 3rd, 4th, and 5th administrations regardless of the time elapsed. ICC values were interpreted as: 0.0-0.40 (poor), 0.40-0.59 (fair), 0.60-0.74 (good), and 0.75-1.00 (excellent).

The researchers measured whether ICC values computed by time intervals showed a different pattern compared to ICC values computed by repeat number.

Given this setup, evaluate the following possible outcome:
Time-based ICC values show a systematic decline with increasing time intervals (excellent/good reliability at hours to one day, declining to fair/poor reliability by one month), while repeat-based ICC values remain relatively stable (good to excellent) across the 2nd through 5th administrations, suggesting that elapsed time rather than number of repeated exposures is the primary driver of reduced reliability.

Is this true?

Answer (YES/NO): NO